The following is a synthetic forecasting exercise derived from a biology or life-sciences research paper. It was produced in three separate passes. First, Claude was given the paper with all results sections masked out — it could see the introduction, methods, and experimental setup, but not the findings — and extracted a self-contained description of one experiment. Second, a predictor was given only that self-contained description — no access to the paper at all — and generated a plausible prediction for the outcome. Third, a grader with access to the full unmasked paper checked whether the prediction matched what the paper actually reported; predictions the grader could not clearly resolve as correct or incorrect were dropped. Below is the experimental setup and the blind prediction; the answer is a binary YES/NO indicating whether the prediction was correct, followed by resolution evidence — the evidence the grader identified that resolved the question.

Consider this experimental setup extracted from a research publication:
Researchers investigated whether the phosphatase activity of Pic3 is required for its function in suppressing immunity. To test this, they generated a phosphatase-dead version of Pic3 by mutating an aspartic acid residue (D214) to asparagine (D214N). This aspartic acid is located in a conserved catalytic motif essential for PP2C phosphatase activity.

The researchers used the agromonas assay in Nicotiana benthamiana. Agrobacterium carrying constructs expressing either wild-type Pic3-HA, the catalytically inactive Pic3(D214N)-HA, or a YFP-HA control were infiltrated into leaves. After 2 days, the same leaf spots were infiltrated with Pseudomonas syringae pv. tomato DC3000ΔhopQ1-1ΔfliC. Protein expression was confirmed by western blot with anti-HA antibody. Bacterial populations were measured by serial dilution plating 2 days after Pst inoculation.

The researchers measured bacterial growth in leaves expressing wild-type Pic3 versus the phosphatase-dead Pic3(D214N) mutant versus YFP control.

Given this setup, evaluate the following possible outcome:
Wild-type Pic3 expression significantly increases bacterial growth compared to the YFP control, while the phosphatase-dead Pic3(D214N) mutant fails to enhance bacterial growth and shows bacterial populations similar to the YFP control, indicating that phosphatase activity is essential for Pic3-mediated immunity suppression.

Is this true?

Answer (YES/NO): YES